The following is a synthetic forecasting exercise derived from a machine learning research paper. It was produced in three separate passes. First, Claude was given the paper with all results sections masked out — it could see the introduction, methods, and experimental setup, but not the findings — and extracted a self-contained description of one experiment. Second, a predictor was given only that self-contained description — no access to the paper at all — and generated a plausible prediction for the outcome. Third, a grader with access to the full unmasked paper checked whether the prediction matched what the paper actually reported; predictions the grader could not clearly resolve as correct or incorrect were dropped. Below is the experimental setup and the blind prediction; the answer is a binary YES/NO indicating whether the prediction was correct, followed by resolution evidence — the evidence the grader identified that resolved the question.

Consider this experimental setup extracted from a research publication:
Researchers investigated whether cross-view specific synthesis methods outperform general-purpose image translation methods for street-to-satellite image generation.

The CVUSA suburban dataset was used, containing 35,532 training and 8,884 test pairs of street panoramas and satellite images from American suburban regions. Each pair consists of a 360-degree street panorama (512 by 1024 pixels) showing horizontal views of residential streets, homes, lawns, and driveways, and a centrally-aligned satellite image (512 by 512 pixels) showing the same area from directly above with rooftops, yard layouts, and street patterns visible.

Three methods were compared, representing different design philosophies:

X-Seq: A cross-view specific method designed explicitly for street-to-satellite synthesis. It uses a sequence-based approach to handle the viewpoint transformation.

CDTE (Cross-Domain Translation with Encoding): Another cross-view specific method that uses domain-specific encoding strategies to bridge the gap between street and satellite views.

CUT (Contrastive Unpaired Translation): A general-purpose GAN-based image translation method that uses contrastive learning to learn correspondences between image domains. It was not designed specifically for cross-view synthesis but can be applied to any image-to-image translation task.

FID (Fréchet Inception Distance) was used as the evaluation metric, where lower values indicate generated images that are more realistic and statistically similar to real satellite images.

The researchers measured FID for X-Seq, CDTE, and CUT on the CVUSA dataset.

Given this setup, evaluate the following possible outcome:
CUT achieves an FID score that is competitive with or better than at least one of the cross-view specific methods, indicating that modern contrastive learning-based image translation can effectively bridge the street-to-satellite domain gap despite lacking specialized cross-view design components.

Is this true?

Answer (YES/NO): YES